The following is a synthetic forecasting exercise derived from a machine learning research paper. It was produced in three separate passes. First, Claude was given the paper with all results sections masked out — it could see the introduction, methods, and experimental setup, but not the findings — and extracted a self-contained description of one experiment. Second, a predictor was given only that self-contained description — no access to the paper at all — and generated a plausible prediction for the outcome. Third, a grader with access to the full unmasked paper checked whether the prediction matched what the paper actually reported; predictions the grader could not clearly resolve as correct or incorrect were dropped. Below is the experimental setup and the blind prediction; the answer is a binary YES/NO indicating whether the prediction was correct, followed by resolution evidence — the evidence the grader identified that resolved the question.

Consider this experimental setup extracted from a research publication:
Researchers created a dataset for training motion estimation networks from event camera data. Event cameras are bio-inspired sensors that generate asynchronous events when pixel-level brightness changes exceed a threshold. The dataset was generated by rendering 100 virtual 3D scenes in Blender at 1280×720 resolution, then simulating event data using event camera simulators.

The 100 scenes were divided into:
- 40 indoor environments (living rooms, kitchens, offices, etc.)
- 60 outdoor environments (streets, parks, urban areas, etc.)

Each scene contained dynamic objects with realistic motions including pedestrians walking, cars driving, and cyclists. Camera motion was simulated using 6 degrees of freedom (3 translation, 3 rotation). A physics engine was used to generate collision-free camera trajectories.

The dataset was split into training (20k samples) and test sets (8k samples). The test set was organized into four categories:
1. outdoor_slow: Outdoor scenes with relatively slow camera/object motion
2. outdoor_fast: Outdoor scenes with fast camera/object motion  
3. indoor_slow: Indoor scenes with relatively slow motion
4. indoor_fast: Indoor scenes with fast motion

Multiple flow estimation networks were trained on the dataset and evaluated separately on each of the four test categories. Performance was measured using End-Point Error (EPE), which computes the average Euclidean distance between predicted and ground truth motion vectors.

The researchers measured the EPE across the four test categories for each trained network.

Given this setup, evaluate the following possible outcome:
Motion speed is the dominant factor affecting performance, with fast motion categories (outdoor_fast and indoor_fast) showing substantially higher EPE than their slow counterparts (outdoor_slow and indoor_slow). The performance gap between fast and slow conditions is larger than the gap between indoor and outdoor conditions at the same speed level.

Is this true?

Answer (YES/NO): YES